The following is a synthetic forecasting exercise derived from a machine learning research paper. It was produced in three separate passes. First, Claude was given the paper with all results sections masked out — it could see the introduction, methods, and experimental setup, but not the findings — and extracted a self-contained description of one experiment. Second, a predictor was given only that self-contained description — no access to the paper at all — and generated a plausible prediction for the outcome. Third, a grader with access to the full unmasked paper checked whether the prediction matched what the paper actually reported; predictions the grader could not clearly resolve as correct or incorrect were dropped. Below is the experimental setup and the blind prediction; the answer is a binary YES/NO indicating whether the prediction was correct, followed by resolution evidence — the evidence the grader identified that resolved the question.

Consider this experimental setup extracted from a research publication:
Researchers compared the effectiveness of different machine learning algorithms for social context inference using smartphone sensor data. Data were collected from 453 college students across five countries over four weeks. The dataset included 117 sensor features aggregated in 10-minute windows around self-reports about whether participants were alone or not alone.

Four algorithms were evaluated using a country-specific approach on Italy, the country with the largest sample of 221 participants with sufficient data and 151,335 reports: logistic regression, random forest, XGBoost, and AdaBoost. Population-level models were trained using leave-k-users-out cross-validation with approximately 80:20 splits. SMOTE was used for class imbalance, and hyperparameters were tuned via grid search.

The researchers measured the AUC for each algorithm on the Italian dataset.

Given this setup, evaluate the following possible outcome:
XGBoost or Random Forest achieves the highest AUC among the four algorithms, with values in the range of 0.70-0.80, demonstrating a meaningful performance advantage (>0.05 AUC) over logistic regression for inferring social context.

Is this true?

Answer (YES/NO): NO